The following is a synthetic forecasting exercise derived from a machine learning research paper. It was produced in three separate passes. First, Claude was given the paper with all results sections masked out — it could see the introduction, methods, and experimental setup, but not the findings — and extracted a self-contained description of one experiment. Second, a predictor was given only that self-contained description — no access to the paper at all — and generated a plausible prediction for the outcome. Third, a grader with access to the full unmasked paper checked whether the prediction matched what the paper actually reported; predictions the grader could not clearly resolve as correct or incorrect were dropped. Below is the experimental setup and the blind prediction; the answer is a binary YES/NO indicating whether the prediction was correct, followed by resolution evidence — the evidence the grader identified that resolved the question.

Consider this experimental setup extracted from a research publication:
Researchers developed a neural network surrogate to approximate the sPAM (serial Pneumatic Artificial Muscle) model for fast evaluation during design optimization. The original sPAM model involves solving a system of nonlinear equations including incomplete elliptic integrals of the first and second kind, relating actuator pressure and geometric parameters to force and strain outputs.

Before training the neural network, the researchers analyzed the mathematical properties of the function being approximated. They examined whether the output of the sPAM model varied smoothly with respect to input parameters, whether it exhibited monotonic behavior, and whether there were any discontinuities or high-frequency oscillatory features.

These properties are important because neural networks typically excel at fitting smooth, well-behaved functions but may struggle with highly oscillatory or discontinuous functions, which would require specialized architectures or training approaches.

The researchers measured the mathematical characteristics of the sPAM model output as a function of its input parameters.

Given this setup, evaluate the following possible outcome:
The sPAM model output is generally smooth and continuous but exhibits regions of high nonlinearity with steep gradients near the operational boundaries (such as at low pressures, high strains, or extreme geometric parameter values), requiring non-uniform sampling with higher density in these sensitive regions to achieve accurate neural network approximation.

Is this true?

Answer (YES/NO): NO